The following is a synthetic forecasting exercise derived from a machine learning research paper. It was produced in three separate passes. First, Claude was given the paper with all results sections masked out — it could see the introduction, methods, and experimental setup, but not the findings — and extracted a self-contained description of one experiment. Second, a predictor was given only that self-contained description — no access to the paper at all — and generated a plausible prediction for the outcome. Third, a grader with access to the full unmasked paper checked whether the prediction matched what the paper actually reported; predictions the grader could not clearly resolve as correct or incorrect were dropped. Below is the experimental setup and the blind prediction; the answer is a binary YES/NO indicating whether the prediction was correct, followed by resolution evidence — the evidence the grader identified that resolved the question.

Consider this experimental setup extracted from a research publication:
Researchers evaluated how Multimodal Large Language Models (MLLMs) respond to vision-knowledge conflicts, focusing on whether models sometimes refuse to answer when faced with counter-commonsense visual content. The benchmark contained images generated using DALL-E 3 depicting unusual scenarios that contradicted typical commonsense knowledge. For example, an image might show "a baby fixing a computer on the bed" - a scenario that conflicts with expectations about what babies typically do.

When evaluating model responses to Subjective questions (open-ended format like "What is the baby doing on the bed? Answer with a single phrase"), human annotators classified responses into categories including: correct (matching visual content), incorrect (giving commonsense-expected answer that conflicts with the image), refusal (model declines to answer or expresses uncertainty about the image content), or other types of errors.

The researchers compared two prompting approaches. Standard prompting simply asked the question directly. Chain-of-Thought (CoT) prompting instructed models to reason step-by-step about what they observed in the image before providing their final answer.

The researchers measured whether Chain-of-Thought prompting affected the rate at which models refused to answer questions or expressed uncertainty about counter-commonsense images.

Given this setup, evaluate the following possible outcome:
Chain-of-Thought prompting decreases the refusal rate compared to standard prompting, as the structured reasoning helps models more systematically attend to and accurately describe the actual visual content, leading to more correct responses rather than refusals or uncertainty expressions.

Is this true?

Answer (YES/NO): NO